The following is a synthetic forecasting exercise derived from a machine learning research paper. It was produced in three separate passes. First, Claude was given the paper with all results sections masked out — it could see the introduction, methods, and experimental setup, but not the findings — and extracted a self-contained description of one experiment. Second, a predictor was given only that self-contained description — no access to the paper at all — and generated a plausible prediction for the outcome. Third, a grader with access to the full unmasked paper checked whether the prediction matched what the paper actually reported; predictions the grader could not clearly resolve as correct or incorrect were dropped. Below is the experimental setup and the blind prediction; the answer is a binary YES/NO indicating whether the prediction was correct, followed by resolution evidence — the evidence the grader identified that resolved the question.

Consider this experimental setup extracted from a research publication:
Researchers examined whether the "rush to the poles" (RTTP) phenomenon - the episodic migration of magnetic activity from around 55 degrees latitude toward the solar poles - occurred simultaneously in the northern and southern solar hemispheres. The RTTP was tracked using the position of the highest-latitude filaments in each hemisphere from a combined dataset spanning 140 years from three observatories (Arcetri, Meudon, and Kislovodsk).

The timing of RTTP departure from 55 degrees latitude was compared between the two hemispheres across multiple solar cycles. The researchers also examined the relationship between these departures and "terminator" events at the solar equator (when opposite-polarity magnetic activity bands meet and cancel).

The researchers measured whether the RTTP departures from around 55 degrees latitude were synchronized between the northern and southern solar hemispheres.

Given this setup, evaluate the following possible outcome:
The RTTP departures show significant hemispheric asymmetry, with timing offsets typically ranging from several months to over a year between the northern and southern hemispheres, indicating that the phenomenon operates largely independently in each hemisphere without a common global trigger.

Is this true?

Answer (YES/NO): NO